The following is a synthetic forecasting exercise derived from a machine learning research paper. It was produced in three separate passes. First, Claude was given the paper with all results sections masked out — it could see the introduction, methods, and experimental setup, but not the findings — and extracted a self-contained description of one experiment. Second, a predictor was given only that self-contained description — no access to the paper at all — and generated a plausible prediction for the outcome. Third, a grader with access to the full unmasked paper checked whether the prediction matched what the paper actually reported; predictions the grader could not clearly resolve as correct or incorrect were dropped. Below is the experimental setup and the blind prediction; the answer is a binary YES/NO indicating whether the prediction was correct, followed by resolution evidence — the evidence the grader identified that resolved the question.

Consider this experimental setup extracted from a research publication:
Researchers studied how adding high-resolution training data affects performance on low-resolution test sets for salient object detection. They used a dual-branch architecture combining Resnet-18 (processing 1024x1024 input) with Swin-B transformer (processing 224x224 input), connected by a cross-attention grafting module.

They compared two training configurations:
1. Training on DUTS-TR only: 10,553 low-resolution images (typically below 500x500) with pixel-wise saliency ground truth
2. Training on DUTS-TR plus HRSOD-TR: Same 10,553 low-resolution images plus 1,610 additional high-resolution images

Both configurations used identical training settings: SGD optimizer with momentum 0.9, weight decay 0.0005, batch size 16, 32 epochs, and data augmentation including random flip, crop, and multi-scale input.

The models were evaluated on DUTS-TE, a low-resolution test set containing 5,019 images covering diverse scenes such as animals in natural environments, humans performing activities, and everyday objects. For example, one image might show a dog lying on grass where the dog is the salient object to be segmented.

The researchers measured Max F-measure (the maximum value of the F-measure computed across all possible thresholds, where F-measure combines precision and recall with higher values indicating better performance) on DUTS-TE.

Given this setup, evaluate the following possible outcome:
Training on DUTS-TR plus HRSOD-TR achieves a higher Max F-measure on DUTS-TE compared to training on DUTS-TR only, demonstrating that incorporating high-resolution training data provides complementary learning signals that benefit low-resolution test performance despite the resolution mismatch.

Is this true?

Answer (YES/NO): YES